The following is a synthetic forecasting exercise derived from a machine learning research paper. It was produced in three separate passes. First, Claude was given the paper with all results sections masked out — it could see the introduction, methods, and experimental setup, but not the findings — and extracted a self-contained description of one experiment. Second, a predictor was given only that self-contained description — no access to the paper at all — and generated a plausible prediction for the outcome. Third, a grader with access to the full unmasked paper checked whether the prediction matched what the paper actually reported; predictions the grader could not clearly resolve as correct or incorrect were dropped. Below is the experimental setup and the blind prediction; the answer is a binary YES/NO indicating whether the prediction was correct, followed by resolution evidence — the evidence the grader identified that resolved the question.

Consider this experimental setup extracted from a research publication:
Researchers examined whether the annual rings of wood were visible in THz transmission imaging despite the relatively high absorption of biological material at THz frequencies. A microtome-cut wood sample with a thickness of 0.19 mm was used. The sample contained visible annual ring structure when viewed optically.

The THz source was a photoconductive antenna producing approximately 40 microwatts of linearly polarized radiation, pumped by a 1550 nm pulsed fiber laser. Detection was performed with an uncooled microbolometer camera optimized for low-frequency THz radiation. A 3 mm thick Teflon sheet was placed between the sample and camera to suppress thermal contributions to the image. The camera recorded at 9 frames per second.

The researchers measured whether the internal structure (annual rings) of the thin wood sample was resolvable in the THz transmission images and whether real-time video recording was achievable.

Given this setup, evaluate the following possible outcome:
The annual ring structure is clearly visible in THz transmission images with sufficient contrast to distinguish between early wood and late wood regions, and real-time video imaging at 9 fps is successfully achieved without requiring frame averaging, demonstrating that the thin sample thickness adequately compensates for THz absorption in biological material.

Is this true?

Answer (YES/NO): YES